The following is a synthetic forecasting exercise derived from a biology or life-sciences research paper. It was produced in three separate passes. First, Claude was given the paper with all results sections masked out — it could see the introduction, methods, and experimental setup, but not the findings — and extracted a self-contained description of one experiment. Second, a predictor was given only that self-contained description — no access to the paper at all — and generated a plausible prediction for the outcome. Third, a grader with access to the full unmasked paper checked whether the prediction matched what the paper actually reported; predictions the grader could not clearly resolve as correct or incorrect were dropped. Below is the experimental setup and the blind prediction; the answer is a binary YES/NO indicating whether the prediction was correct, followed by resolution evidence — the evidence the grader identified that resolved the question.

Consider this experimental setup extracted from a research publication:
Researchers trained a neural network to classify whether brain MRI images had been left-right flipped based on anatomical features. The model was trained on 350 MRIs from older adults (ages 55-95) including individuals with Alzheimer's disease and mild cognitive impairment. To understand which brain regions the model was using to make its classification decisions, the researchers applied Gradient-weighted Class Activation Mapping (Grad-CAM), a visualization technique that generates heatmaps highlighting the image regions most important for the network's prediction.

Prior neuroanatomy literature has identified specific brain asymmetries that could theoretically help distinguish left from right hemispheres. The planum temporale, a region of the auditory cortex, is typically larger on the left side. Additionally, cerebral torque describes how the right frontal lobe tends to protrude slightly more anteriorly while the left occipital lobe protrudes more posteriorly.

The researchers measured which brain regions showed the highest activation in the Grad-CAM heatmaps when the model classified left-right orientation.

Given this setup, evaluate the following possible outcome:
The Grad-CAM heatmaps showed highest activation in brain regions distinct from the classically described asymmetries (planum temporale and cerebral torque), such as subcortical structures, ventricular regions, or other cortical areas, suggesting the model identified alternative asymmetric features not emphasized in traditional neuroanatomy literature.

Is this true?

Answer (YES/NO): NO